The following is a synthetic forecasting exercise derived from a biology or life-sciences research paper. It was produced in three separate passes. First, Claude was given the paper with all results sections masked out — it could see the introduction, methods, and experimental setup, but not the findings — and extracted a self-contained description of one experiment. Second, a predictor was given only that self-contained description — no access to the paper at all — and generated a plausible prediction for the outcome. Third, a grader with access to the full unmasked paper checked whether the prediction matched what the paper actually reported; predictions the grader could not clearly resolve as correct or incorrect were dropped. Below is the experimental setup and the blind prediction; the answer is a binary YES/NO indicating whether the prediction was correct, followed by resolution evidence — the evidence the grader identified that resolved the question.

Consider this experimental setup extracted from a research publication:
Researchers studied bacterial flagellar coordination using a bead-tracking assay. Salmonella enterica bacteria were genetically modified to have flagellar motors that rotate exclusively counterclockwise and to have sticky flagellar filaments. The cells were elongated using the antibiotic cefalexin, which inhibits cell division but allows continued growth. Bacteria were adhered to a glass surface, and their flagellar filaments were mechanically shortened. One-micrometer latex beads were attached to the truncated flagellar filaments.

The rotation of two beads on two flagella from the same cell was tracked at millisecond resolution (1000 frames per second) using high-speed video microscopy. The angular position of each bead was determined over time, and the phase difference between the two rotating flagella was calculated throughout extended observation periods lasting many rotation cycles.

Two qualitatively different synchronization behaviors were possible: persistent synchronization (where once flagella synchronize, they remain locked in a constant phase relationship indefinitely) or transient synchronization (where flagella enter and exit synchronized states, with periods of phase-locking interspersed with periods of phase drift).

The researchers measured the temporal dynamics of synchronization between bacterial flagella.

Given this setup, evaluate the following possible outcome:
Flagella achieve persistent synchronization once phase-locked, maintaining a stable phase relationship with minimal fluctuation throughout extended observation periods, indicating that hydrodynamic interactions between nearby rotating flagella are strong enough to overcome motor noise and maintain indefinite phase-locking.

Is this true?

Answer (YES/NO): NO